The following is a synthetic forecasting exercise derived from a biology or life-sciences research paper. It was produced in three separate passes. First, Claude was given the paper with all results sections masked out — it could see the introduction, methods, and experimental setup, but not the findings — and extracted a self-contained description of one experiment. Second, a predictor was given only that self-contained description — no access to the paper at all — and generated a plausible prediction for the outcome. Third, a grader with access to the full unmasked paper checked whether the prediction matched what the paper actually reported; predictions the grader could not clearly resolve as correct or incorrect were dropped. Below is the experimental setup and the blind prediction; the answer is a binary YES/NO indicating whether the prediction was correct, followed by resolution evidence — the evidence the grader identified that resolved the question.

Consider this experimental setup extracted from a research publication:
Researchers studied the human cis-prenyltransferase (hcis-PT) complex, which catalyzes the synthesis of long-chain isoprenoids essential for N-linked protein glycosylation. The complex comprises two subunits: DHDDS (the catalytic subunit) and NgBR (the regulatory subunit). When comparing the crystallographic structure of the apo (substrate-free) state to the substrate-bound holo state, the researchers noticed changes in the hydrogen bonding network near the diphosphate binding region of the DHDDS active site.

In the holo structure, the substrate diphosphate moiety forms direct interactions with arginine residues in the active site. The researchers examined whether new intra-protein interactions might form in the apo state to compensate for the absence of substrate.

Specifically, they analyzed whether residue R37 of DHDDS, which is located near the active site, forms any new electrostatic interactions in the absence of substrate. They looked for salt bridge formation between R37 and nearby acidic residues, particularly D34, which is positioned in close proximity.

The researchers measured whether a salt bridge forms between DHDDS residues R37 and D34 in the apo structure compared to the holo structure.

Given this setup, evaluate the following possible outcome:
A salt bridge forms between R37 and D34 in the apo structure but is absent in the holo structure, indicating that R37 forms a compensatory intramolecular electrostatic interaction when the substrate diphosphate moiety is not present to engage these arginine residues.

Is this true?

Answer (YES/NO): YES